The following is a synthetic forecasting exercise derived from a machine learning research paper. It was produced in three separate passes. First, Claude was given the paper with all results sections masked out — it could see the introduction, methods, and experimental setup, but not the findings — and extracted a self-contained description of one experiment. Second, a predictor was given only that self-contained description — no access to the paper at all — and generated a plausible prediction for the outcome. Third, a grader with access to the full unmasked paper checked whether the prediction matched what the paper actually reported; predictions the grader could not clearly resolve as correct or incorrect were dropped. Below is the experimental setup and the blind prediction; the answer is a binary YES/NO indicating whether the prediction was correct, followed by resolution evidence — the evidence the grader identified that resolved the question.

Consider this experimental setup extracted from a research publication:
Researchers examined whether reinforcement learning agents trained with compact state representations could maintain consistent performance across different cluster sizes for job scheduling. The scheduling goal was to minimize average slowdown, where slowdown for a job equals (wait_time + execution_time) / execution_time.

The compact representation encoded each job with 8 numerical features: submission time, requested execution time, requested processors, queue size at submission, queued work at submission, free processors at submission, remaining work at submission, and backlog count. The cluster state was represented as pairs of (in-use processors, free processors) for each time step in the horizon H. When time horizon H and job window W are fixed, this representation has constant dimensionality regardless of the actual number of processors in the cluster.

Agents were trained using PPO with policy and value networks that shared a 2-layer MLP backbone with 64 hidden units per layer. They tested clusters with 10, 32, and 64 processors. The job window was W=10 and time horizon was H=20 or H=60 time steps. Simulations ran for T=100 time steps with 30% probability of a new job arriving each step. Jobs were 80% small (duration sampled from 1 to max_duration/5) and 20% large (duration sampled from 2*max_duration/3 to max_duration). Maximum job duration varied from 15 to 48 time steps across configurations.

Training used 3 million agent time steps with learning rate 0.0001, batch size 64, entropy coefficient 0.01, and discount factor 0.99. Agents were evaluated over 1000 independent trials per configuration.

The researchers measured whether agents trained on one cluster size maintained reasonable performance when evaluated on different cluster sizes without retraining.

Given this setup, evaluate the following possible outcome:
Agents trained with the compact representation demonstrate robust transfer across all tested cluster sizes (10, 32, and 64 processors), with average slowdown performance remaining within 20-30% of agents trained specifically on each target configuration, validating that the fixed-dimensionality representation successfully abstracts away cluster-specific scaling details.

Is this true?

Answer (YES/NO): NO